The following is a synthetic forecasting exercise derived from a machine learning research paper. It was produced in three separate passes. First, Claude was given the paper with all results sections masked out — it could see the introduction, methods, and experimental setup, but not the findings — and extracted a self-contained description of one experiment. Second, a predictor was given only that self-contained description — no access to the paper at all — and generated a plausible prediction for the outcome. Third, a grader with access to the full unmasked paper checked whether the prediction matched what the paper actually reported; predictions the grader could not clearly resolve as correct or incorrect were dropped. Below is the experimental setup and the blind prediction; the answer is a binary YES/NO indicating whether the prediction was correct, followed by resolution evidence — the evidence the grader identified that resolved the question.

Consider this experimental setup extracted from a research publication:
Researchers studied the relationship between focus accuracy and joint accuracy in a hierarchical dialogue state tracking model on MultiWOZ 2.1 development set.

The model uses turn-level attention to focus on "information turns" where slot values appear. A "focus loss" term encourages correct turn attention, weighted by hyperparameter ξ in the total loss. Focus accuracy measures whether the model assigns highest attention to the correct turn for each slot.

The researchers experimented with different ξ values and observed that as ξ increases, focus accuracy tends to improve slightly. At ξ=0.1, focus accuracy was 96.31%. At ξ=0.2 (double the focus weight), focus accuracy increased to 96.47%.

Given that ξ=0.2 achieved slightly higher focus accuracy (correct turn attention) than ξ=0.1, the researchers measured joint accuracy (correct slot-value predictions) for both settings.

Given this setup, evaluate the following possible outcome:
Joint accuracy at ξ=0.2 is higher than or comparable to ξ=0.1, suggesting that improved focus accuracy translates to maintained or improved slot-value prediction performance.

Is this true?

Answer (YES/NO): NO